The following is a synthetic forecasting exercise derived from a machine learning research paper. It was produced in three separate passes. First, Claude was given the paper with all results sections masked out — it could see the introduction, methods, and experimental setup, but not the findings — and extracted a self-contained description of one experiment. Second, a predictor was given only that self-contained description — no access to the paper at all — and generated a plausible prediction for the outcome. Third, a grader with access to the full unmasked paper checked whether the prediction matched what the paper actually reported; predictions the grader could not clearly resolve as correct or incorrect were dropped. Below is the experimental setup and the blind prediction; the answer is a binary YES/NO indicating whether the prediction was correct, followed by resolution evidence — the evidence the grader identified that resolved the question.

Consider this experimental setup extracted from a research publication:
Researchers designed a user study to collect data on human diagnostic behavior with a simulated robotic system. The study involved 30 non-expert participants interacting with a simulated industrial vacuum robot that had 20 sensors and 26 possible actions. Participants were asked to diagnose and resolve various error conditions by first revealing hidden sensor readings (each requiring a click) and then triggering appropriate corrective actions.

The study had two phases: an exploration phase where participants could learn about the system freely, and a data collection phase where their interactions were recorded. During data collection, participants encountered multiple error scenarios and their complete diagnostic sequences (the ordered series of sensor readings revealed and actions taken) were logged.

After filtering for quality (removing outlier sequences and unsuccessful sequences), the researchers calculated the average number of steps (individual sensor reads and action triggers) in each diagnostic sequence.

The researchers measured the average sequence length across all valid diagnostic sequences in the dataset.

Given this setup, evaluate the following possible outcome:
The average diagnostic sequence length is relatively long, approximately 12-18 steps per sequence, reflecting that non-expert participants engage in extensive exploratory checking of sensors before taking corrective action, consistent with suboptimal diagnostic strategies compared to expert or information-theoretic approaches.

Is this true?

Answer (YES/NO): YES